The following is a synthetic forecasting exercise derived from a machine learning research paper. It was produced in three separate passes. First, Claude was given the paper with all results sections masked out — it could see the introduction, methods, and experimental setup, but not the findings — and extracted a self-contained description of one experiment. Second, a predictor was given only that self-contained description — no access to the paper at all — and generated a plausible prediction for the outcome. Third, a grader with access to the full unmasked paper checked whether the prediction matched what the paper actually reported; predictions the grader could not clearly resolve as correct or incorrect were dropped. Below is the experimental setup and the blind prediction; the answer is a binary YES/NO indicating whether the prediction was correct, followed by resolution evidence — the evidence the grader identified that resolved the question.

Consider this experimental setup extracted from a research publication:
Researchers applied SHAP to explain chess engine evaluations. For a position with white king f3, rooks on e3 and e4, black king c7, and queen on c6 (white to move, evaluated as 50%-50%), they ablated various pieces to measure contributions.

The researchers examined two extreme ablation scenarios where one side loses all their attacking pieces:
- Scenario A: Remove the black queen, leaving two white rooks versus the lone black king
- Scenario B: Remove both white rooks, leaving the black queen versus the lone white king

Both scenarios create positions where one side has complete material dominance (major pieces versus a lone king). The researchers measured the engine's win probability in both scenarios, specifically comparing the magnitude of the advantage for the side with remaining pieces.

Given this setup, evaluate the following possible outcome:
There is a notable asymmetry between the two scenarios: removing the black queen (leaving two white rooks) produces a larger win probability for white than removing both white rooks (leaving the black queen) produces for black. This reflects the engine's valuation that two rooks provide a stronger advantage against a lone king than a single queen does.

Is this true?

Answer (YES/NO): NO